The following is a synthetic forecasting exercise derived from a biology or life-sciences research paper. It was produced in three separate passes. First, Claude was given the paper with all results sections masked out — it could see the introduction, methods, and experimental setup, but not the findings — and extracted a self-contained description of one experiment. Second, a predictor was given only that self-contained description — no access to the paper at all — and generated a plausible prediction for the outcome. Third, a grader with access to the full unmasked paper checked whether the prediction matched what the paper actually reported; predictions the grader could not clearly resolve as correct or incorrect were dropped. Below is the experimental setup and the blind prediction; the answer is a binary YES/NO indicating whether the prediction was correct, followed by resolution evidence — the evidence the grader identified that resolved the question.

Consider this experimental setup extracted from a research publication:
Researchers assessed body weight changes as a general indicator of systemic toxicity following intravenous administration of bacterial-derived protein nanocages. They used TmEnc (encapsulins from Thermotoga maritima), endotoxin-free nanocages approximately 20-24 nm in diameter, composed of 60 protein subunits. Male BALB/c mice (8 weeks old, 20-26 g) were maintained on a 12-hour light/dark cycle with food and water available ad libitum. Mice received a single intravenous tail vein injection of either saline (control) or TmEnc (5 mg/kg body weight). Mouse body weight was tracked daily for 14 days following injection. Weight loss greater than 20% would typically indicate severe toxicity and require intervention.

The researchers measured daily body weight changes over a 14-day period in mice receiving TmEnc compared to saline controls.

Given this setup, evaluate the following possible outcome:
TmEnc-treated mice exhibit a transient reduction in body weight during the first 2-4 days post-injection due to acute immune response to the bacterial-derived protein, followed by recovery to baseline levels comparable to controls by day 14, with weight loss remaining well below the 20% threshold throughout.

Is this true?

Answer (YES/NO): NO